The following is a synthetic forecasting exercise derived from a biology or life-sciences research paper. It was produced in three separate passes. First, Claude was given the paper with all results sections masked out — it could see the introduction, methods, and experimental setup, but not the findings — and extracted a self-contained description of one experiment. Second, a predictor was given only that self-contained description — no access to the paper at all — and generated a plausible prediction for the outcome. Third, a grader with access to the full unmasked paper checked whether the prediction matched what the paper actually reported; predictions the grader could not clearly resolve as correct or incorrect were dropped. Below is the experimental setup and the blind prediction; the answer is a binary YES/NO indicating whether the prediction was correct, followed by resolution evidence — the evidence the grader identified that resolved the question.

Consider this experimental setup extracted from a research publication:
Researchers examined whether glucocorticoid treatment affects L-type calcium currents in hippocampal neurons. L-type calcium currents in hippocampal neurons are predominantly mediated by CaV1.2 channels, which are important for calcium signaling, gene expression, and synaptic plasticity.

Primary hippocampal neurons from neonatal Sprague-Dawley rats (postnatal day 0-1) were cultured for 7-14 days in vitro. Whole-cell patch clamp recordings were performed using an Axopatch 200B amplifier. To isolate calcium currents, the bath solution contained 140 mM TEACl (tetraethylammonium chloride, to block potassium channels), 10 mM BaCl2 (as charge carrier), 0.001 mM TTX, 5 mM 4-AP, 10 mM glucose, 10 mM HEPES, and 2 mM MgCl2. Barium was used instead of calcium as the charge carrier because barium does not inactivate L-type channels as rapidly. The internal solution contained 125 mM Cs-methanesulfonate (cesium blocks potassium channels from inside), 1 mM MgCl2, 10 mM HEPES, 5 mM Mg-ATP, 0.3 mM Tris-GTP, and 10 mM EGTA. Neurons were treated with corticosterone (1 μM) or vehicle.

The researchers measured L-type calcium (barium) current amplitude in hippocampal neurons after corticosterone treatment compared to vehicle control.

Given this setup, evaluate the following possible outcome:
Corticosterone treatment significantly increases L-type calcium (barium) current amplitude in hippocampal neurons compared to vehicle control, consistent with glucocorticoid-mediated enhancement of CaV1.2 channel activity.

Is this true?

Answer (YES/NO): NO